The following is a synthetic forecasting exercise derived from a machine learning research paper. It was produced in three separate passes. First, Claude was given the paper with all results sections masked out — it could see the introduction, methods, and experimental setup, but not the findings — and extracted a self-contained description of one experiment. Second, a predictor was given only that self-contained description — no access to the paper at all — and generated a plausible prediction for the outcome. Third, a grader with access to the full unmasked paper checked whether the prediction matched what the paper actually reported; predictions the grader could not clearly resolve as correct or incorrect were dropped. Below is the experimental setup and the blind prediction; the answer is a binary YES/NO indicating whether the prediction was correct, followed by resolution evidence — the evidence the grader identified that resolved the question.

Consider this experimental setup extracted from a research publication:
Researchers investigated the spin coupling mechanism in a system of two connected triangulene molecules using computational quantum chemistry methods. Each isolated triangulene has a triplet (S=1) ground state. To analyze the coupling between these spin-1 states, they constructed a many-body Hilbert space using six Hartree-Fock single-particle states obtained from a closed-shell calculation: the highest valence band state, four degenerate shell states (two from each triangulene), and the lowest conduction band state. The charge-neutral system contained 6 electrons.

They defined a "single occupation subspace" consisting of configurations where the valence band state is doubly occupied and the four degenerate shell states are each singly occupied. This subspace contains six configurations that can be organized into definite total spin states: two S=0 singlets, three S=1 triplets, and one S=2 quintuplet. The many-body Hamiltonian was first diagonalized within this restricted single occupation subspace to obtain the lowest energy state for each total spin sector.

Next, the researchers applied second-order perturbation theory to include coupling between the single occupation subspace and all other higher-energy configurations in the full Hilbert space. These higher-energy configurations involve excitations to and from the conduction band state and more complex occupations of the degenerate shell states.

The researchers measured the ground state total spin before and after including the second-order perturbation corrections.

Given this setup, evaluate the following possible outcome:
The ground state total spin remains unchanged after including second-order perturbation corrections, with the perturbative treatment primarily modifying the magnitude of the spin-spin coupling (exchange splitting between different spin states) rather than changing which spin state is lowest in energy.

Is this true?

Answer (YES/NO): NO